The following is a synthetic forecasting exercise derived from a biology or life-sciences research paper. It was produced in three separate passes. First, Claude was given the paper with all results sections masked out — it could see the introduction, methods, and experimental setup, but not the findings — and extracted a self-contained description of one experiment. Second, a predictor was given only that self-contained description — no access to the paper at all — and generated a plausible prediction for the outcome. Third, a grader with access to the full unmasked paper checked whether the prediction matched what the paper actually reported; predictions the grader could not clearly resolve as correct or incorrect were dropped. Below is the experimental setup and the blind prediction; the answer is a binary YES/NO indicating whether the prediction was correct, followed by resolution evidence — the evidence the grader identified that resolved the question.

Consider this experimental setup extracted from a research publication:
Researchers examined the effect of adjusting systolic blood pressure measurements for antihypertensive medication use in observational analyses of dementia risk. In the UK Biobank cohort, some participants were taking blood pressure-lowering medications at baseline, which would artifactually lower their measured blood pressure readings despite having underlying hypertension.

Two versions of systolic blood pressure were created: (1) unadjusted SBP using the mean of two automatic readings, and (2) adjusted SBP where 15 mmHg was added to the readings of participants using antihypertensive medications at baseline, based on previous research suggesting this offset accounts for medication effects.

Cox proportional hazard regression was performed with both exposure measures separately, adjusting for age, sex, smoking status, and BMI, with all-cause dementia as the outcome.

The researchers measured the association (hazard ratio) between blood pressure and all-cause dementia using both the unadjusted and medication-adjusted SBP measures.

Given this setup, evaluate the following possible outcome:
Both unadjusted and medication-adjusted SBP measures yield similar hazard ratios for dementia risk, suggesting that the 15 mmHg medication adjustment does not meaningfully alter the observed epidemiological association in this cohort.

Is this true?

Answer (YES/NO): NO